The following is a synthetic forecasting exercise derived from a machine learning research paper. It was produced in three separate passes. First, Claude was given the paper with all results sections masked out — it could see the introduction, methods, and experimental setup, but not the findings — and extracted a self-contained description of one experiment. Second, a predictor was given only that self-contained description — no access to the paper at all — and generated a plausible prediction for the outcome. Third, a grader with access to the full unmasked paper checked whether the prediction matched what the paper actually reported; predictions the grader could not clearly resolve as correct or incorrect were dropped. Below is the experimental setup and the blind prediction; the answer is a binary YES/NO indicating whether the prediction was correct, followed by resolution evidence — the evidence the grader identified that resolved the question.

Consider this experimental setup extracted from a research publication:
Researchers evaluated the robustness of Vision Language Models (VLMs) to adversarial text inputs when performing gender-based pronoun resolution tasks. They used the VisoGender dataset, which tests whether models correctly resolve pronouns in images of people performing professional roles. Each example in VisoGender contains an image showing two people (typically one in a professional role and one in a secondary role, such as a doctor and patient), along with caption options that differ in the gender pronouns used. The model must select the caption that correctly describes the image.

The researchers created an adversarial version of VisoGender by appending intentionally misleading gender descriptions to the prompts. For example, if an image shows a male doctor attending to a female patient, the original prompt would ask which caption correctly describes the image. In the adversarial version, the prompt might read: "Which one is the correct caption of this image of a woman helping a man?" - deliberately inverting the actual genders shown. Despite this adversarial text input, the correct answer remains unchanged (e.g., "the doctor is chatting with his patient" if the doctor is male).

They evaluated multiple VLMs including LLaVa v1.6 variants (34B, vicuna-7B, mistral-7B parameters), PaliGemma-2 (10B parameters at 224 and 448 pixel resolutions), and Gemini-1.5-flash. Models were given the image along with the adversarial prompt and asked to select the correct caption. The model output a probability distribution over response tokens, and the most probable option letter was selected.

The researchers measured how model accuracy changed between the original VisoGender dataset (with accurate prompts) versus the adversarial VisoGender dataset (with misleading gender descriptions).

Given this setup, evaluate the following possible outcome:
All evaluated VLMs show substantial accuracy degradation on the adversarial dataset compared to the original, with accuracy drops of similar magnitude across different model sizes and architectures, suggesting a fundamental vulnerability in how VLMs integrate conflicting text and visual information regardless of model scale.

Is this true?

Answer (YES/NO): NO